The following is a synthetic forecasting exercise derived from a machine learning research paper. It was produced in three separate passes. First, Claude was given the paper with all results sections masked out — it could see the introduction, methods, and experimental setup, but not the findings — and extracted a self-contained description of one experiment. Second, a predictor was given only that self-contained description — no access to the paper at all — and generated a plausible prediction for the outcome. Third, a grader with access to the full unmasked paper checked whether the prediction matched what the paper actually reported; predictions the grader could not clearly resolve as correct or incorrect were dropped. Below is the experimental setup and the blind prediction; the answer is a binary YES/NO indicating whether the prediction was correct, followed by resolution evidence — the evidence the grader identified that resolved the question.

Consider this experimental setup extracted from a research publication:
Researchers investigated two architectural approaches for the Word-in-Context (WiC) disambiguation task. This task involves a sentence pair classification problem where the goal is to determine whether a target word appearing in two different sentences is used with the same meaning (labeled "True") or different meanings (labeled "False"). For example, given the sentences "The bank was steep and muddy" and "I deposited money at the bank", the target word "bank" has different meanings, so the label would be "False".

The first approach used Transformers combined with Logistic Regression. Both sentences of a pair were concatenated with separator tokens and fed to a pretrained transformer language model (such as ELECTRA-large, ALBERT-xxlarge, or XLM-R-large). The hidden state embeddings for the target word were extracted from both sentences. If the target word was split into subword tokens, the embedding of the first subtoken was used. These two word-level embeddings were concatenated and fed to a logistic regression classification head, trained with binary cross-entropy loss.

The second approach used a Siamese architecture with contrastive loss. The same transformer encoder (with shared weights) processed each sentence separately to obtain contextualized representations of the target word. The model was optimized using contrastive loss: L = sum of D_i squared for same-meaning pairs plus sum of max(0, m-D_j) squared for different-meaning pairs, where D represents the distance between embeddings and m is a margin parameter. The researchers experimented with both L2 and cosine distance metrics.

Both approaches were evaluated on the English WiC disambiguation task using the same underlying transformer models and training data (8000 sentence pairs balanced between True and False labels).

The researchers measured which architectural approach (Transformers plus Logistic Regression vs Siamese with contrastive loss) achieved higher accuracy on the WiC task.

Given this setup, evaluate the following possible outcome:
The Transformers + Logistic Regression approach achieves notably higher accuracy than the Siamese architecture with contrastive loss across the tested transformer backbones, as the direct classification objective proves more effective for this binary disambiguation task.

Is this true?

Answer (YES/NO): NO